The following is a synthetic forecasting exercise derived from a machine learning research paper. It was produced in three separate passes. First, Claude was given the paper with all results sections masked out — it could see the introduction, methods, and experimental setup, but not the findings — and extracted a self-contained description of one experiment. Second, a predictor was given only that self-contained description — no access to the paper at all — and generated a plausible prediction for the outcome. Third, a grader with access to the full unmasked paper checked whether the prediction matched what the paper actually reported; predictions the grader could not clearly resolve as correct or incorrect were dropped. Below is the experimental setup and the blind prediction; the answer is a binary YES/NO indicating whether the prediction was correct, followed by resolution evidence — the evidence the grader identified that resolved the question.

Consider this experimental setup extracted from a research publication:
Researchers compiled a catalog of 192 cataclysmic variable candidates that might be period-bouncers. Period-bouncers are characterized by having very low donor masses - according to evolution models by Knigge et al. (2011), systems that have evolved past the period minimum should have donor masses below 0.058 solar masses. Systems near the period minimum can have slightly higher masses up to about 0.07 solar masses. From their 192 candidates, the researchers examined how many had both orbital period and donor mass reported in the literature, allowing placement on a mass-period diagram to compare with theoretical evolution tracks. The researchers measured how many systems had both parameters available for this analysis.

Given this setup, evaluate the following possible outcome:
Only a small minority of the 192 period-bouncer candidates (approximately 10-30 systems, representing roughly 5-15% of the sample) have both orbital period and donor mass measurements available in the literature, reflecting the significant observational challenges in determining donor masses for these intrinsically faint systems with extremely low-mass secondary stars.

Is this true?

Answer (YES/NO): NO